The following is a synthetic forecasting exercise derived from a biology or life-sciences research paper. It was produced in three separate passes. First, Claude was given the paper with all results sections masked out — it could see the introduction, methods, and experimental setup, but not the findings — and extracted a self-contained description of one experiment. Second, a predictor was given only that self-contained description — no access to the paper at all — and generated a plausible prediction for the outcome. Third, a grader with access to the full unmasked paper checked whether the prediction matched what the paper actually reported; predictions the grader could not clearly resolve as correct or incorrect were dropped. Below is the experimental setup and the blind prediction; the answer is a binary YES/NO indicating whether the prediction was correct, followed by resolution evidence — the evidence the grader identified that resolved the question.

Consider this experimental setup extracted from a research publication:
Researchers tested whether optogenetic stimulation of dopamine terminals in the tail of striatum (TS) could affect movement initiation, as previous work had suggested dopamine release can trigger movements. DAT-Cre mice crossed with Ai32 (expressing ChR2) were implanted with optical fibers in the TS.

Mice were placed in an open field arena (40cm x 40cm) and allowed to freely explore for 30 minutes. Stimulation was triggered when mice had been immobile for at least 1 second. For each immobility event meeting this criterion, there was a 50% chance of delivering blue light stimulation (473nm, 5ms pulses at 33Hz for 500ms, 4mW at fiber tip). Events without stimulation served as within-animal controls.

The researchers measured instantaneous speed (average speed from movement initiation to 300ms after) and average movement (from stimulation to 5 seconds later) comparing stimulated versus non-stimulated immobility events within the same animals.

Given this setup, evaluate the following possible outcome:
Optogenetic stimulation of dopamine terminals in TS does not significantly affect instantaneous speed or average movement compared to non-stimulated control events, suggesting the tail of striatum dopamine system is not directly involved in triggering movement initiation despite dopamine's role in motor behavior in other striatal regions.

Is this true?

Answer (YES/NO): YES